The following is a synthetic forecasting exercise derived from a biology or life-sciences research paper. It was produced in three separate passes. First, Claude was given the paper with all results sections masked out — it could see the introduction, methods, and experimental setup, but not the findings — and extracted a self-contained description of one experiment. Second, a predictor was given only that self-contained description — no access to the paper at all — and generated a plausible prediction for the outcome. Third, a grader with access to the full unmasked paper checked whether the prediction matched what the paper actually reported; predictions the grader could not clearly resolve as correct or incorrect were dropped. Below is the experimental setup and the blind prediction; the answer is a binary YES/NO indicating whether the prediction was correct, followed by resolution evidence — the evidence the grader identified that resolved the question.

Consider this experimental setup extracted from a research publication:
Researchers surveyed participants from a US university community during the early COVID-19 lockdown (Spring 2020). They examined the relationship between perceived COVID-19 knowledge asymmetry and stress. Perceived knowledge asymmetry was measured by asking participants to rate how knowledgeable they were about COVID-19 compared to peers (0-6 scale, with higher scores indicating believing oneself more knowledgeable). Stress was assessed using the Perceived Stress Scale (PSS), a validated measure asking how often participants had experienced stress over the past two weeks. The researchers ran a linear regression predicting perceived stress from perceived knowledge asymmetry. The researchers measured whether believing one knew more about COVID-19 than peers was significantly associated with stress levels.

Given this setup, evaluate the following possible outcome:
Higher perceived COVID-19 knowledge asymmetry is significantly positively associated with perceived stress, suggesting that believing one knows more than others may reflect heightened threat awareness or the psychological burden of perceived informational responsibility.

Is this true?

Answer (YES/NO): NO